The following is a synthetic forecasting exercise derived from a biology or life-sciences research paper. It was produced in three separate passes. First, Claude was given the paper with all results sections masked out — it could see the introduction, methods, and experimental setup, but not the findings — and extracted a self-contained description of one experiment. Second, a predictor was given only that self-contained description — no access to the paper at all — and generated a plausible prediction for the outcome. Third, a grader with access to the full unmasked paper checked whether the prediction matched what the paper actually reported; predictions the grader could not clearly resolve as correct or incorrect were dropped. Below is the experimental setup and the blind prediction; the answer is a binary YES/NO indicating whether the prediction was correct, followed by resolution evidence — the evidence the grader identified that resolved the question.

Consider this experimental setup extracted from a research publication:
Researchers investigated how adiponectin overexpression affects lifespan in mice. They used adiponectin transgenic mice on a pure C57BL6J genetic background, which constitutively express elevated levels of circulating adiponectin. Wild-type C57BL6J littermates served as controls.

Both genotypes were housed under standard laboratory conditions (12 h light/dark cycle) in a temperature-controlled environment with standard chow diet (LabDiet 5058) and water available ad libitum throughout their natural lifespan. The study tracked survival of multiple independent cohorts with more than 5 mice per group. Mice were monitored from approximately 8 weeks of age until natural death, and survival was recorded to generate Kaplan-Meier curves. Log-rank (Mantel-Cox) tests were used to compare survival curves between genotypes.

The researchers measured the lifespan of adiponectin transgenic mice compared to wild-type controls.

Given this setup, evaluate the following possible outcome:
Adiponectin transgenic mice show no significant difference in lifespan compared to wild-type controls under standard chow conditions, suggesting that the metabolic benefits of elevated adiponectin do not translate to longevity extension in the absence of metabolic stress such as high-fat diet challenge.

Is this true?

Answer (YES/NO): NO